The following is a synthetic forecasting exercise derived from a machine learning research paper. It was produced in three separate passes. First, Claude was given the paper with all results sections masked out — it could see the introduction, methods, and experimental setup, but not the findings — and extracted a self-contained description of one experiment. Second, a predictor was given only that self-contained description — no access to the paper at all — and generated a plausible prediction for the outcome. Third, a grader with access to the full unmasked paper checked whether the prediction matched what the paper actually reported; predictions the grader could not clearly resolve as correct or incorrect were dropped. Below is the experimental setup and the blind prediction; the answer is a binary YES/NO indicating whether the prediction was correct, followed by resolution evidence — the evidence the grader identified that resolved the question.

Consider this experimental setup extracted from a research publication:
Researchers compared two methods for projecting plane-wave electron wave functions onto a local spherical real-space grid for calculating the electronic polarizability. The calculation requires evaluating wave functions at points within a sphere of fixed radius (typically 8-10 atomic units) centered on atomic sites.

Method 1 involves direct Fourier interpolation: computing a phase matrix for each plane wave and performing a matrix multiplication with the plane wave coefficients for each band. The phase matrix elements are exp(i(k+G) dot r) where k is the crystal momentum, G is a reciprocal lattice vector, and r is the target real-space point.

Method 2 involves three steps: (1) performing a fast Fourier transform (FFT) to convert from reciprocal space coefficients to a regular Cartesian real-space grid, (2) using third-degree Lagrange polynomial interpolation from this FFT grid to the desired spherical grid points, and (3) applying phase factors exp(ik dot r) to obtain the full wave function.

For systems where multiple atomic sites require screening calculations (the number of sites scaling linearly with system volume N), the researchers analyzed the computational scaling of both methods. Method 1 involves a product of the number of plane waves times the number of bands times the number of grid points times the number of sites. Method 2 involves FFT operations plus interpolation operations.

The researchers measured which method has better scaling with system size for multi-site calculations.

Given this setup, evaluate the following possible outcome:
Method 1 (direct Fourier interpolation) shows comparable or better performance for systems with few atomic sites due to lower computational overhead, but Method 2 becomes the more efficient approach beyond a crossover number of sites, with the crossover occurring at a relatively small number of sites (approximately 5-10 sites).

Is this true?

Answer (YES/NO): NO